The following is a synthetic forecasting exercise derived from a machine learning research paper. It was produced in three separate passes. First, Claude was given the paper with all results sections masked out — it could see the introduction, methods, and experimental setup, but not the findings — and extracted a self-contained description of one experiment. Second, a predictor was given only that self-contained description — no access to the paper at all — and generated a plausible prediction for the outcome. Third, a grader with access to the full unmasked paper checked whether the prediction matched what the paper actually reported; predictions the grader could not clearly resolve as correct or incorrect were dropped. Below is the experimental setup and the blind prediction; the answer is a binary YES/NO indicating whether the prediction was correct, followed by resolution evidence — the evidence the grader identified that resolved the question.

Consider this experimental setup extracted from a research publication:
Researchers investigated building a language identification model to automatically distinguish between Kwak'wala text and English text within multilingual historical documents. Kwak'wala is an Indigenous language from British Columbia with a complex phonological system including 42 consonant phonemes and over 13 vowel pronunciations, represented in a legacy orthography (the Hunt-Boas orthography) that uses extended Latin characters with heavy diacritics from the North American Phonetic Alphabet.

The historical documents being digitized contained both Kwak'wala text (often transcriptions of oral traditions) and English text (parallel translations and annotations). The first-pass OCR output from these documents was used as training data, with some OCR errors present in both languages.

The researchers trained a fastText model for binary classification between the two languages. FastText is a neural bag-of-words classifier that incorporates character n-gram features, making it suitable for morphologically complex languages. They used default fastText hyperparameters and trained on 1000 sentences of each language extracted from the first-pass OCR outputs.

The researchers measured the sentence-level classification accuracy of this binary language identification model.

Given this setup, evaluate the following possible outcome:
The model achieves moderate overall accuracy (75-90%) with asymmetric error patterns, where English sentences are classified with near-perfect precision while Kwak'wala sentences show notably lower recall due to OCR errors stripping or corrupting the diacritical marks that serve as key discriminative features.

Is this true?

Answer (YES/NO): NO